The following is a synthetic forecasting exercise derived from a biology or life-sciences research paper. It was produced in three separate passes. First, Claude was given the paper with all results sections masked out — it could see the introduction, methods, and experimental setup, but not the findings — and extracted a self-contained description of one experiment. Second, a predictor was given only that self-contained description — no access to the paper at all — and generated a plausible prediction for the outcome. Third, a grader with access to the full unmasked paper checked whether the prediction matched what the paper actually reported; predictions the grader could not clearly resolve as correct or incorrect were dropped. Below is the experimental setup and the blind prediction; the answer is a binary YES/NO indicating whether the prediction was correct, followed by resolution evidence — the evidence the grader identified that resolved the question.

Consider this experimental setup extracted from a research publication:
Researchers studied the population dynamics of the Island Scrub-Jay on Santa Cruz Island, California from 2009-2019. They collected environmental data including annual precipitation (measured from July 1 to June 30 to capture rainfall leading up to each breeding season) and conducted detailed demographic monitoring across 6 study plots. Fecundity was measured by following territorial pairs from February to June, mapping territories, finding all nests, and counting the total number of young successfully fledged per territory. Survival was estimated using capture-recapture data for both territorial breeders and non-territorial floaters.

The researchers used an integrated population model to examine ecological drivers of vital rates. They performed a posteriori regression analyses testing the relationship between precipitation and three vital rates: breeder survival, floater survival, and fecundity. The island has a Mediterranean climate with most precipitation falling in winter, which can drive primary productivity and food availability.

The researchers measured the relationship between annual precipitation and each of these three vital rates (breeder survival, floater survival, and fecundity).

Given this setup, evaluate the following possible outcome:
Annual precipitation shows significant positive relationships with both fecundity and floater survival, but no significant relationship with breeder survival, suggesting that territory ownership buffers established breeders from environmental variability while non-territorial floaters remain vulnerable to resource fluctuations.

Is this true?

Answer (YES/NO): YES